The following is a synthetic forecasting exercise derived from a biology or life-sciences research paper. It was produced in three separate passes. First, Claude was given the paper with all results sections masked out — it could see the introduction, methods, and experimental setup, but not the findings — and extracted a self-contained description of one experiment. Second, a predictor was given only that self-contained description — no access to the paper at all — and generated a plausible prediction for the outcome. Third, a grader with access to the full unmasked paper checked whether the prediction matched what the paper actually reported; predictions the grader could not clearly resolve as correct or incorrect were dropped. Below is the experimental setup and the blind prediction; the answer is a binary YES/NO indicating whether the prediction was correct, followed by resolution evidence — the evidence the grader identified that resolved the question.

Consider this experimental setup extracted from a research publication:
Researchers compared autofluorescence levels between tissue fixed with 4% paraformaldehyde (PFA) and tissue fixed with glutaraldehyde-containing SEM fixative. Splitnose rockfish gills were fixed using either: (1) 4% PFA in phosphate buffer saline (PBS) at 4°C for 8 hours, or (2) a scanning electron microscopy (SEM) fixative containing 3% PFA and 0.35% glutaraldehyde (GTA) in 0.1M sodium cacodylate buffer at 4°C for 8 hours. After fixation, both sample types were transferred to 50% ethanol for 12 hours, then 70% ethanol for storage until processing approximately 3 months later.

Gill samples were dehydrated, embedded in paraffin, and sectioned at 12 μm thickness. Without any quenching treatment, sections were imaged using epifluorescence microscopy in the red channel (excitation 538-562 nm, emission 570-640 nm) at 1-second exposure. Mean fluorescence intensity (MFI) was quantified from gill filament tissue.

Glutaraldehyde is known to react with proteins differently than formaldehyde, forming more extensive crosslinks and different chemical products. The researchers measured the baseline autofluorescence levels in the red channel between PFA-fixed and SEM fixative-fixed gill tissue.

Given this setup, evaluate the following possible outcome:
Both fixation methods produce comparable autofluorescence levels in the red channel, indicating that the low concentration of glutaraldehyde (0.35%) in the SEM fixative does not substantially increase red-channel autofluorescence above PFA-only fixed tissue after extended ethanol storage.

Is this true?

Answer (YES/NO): YES